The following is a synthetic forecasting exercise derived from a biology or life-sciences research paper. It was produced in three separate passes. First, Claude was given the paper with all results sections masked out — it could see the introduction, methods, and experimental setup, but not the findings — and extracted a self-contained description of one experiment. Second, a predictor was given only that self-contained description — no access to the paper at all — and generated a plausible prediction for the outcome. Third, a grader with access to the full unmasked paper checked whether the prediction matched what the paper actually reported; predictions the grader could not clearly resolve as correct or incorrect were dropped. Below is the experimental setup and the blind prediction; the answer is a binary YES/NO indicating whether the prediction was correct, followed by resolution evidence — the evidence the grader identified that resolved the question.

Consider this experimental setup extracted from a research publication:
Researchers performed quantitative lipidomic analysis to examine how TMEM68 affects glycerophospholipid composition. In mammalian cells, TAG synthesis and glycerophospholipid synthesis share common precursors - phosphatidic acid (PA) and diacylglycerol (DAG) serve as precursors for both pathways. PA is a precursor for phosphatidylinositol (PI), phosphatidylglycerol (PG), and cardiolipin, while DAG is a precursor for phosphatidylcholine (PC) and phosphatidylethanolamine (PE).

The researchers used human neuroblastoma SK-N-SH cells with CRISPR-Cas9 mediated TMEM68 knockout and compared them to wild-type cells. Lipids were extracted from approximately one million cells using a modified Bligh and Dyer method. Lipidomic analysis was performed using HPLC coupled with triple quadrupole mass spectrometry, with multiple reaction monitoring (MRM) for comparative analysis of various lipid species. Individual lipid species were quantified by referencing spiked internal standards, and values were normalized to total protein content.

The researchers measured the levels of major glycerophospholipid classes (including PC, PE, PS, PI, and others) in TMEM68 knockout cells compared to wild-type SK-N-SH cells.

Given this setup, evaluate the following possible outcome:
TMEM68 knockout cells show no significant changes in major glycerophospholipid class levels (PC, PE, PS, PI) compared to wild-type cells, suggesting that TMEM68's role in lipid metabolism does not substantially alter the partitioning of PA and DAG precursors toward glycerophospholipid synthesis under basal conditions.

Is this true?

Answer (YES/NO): YES